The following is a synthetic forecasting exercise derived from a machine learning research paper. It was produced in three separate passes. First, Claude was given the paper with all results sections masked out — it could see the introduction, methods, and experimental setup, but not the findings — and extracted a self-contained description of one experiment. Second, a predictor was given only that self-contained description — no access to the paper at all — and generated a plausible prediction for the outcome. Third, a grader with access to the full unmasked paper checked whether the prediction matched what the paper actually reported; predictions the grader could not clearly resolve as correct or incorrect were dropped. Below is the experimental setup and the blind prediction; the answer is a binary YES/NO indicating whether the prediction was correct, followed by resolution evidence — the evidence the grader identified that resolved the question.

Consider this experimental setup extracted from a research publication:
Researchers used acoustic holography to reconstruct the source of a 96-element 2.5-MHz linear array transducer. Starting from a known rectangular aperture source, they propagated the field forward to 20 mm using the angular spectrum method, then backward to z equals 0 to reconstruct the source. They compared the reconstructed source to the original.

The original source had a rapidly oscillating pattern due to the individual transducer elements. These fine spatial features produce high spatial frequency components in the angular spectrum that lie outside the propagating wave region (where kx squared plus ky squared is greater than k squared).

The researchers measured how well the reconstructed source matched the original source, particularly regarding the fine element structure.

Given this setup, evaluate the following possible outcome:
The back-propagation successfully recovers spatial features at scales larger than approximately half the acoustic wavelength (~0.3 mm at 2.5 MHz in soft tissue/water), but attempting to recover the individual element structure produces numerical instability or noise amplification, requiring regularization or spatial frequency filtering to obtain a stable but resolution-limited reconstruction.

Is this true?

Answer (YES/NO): NO